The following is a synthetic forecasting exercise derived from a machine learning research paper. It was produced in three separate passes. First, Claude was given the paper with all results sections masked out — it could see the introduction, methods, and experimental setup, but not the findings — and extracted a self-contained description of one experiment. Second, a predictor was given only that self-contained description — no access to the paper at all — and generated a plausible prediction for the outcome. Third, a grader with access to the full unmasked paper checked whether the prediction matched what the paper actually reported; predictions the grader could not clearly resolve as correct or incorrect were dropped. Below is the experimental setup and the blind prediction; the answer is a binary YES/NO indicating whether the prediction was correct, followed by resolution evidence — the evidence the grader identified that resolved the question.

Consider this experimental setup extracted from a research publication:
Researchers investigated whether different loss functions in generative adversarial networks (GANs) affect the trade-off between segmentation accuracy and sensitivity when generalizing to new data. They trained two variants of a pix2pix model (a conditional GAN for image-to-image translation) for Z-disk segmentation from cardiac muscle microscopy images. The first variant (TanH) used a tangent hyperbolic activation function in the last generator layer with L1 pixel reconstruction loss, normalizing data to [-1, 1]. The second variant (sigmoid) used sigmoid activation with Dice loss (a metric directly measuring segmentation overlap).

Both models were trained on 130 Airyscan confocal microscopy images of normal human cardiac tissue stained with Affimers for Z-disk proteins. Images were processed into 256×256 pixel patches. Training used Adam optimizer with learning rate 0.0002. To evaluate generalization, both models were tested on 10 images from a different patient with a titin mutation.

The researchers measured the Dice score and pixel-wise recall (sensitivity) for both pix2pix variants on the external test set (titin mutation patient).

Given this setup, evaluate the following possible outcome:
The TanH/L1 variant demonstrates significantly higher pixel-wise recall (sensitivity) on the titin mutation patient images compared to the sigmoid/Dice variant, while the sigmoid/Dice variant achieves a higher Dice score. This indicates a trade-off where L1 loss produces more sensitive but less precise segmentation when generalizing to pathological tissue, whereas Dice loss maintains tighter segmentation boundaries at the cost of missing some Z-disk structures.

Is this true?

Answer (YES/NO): NO